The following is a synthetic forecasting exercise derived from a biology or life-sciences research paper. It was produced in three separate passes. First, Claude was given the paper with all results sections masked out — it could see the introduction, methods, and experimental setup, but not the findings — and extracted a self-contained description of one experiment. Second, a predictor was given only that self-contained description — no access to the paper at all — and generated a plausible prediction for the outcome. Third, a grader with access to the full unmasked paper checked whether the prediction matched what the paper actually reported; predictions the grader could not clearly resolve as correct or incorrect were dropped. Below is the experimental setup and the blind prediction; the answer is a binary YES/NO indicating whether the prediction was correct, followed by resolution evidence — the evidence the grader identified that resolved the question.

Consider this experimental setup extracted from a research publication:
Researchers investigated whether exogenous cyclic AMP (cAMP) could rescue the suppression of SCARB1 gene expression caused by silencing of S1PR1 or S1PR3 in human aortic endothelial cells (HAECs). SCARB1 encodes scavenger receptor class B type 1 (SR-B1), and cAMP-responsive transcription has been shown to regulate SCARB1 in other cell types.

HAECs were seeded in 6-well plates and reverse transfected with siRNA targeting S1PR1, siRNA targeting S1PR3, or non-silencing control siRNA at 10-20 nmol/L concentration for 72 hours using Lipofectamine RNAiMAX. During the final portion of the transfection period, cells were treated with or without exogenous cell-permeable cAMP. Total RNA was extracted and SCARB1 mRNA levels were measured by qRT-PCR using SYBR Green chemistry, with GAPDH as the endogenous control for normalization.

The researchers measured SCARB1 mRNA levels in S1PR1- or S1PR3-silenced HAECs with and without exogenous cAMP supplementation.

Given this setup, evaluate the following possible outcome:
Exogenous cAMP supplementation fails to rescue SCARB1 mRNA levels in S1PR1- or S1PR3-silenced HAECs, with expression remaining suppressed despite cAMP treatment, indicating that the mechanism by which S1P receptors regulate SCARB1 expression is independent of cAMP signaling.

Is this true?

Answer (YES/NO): NO